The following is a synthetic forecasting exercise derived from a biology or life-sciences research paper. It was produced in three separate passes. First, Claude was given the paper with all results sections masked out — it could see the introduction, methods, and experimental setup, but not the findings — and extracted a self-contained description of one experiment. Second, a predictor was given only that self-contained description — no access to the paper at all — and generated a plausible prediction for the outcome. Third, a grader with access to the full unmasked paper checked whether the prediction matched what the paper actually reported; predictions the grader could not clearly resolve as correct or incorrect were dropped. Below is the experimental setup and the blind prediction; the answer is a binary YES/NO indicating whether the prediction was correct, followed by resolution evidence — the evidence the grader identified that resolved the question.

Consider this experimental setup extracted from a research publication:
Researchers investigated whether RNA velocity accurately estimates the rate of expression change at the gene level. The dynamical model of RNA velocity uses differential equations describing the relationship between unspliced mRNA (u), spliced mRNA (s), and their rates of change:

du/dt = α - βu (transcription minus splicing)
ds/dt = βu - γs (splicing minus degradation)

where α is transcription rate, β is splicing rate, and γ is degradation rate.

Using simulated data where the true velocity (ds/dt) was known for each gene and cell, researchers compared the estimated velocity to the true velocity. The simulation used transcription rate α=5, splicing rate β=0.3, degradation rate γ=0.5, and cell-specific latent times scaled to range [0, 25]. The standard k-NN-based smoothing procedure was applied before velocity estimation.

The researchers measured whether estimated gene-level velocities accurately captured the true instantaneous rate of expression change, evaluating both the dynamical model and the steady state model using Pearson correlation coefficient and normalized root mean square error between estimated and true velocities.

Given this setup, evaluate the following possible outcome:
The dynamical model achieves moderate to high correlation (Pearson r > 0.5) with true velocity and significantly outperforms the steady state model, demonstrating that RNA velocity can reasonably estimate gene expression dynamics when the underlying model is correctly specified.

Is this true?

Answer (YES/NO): NO